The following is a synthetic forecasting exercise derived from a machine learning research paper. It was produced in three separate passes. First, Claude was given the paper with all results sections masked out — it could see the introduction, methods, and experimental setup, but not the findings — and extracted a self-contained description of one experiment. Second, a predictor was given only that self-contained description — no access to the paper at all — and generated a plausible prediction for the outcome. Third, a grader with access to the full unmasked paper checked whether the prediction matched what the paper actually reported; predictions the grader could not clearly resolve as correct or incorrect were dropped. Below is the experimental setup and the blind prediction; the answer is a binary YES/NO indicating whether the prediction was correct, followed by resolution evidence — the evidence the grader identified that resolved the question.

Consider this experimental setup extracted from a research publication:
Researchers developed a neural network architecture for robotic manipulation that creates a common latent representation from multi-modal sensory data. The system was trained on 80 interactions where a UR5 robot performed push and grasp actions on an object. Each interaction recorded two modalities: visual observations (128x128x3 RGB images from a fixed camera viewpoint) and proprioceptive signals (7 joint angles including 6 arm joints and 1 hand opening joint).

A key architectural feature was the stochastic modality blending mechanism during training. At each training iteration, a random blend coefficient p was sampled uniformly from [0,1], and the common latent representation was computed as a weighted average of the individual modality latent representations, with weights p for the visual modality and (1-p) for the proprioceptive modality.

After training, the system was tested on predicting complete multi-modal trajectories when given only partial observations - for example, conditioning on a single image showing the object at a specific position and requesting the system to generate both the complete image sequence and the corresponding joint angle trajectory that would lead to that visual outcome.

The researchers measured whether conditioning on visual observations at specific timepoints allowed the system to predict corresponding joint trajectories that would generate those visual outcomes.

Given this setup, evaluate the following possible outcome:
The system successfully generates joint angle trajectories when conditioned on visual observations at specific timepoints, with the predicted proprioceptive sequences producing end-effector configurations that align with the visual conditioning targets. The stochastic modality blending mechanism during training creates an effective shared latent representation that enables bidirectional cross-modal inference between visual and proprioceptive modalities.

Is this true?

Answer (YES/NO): YES